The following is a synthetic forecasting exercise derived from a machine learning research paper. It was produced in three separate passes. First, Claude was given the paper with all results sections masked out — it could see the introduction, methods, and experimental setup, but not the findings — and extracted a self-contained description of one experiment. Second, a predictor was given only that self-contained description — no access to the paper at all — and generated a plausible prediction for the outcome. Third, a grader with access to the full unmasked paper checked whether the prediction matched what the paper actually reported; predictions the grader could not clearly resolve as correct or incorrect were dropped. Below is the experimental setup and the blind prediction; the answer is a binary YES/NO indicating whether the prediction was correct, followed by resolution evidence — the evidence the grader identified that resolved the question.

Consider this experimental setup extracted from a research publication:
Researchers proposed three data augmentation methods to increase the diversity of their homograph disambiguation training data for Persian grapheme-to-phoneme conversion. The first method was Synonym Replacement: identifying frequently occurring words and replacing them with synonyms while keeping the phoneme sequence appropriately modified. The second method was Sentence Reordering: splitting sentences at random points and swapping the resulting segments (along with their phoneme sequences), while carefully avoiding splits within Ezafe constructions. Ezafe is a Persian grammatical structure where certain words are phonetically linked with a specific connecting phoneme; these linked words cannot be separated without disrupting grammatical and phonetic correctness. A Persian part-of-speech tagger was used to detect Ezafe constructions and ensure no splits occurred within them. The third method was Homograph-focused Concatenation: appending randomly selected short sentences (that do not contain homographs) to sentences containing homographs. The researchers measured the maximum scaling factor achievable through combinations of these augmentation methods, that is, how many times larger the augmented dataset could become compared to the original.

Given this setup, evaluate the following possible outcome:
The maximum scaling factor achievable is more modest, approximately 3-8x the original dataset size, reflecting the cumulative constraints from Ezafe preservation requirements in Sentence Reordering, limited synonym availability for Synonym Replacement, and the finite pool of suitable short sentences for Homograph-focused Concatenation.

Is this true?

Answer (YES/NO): NO